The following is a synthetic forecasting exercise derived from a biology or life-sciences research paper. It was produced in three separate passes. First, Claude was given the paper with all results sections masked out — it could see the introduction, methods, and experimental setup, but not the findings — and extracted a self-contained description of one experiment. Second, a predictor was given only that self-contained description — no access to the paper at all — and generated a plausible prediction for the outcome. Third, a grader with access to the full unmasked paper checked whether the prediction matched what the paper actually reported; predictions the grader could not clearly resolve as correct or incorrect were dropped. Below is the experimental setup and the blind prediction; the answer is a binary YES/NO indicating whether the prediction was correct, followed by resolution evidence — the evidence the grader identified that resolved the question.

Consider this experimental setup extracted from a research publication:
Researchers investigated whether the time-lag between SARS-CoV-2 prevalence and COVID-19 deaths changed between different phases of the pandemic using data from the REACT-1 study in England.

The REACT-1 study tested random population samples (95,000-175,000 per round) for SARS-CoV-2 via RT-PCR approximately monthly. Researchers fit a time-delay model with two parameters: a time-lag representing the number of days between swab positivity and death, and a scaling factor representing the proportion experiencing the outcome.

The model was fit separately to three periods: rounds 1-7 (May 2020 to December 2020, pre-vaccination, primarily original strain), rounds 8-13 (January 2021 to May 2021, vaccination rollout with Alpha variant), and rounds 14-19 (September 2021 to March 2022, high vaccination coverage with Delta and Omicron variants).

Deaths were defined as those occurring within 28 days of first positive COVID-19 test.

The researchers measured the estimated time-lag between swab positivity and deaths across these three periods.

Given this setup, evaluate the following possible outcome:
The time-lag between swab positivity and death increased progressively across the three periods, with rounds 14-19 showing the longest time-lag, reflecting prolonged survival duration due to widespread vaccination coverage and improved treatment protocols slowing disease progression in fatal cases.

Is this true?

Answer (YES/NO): NO